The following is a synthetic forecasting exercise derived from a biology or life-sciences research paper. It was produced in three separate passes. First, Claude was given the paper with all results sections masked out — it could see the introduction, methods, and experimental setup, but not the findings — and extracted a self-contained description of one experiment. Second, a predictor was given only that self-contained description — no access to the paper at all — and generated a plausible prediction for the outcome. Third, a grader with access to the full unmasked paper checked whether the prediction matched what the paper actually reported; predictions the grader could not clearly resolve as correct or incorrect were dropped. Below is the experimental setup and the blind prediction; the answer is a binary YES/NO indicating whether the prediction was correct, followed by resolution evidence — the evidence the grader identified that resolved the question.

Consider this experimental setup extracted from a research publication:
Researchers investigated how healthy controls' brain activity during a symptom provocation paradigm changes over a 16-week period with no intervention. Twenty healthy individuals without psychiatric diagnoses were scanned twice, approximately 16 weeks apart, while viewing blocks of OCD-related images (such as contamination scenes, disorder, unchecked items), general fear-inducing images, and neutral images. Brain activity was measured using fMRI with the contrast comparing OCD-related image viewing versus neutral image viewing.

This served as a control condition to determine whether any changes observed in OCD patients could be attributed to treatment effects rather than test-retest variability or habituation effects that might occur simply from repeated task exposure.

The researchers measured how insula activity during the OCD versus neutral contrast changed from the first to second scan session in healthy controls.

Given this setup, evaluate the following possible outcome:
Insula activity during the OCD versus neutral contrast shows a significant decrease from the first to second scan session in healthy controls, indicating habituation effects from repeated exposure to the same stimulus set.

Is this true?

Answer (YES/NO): NO